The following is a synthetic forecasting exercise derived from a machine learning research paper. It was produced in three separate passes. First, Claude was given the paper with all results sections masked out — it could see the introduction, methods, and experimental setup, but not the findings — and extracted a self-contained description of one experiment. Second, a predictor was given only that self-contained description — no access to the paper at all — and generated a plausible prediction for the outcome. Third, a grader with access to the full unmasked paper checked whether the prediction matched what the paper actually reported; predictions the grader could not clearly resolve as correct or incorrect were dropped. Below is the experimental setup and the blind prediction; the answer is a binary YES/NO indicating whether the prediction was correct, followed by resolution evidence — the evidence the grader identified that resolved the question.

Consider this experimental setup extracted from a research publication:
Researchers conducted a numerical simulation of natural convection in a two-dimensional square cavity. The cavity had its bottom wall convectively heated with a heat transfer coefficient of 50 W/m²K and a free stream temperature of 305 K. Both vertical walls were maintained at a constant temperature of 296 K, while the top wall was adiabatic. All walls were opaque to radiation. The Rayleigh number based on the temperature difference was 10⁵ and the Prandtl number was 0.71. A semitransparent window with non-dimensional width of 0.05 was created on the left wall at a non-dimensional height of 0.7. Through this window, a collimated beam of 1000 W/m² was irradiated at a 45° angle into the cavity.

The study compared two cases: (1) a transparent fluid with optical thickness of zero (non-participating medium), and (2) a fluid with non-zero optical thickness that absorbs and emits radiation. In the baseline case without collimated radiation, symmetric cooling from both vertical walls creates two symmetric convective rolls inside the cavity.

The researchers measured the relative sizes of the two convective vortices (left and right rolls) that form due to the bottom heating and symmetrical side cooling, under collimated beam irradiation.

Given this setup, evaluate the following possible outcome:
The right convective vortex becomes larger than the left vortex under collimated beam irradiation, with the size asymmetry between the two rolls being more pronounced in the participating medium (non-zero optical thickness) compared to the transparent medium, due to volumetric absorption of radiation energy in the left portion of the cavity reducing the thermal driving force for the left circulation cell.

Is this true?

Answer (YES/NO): NO